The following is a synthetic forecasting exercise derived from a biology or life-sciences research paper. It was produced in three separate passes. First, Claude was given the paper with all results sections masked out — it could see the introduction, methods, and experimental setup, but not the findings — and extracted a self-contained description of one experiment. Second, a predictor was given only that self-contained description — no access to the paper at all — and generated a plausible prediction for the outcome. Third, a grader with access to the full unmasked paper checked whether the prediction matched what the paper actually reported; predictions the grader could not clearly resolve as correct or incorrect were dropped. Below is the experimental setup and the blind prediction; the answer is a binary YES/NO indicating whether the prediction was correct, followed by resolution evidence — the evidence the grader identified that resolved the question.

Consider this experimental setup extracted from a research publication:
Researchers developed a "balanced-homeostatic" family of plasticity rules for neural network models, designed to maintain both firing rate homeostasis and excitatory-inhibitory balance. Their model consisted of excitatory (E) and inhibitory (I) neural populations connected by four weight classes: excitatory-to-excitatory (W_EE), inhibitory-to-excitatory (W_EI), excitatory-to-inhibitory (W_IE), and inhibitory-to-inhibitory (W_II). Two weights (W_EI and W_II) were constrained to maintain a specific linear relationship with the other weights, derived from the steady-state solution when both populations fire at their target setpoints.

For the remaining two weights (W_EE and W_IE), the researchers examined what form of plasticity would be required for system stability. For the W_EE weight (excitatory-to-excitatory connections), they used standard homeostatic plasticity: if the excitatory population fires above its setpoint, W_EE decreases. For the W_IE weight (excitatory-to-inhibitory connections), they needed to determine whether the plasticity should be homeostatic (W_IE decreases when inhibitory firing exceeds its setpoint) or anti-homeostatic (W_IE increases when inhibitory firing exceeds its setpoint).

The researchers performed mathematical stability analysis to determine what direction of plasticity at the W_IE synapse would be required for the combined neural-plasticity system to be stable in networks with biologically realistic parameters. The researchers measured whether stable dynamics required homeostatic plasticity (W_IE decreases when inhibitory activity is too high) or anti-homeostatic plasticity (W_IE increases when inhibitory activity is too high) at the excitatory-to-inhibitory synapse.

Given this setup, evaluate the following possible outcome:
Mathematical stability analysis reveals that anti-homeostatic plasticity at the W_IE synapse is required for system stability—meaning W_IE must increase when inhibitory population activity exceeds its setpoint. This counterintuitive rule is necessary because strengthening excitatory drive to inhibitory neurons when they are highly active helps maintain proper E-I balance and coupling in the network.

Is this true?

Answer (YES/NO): YES